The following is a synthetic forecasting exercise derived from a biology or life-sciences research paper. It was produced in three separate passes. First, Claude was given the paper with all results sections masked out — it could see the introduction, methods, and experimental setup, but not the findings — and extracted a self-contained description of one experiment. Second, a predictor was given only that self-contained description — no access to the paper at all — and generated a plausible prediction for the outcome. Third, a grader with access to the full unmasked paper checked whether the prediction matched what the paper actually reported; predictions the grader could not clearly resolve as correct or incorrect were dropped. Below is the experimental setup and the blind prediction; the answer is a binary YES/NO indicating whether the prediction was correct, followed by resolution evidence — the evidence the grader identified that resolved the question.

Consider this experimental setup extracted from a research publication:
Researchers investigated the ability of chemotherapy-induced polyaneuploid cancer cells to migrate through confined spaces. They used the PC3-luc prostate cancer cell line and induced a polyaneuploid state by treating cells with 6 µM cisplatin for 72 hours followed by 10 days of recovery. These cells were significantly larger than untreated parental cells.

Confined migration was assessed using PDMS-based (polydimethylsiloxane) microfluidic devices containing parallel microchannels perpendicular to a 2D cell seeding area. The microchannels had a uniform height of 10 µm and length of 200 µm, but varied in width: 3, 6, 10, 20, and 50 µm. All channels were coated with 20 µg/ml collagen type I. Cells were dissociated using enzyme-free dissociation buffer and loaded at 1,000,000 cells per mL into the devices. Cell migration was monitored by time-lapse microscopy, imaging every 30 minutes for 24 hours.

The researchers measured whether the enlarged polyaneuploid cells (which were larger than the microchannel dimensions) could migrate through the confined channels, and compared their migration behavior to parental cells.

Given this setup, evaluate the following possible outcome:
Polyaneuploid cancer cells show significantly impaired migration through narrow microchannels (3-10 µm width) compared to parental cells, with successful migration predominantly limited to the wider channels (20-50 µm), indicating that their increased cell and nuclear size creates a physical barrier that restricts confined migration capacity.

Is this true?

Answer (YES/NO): NO